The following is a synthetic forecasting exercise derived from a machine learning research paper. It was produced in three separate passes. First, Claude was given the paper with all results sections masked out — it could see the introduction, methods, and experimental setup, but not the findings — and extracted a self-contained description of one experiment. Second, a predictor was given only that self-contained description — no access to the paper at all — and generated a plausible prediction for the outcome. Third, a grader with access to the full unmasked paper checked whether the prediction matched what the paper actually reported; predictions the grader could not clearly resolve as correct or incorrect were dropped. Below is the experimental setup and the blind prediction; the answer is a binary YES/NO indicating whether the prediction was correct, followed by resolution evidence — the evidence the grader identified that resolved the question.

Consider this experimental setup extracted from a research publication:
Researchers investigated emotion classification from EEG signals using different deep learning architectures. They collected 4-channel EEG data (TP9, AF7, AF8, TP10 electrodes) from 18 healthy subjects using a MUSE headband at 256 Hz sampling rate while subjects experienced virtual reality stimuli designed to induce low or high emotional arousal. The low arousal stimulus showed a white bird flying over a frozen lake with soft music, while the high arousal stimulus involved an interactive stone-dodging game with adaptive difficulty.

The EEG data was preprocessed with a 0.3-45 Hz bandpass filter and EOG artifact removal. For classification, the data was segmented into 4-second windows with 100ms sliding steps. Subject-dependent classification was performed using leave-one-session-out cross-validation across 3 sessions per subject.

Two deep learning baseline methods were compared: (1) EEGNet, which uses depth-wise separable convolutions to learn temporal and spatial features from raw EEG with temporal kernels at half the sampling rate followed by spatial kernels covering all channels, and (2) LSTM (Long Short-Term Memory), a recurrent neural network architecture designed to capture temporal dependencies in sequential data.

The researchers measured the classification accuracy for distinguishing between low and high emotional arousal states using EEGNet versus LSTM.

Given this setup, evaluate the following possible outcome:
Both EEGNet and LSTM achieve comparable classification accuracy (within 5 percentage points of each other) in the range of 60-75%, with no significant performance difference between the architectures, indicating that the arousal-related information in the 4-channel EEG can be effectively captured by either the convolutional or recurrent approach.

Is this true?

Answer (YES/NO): NO